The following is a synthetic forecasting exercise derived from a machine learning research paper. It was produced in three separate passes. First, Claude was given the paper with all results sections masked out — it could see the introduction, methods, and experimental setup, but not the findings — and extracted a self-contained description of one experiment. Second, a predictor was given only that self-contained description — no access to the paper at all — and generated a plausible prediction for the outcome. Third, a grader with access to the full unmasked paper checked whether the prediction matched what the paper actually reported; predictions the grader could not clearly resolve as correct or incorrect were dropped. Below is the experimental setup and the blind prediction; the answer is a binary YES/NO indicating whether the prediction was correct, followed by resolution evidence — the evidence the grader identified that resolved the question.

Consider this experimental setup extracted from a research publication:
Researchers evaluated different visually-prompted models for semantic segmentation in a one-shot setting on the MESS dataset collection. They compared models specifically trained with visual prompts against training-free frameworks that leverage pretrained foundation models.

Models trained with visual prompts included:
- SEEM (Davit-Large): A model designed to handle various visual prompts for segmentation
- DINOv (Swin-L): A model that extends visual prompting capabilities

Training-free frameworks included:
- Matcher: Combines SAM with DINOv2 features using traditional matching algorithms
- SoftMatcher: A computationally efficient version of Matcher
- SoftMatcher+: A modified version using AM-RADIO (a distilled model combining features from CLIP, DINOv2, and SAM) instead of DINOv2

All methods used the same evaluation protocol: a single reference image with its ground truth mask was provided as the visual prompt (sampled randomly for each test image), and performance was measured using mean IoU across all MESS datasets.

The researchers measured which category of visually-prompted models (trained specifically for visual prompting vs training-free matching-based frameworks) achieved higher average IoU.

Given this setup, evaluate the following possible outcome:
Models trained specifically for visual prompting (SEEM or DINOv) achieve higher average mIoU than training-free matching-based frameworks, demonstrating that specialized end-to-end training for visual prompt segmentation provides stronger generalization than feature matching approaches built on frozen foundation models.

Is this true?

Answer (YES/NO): NO